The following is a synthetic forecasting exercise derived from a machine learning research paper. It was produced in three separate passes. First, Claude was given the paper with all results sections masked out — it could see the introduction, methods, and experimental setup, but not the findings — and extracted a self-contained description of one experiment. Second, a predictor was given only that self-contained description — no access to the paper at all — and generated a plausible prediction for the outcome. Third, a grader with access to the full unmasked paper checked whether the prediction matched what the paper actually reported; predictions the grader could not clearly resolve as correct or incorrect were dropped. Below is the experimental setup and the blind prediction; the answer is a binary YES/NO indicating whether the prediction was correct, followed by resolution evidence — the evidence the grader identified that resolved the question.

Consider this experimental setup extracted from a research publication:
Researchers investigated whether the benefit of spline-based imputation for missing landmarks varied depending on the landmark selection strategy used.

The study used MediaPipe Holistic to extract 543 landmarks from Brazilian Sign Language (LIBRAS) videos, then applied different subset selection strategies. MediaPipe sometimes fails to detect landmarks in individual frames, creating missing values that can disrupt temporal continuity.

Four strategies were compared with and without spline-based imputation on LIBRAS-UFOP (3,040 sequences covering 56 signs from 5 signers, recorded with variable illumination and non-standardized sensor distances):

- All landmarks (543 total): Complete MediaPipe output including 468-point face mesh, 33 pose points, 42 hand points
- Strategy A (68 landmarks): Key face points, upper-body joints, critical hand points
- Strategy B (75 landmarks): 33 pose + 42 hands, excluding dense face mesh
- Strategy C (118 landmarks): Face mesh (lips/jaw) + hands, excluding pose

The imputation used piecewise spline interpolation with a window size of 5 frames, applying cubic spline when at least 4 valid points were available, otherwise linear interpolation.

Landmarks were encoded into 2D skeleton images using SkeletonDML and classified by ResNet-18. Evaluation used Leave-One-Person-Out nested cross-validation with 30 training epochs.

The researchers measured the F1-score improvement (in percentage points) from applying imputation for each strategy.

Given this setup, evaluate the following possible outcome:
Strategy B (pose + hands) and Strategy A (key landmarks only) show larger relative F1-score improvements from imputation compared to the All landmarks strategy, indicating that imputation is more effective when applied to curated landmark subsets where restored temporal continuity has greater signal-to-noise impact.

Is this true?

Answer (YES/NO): NO